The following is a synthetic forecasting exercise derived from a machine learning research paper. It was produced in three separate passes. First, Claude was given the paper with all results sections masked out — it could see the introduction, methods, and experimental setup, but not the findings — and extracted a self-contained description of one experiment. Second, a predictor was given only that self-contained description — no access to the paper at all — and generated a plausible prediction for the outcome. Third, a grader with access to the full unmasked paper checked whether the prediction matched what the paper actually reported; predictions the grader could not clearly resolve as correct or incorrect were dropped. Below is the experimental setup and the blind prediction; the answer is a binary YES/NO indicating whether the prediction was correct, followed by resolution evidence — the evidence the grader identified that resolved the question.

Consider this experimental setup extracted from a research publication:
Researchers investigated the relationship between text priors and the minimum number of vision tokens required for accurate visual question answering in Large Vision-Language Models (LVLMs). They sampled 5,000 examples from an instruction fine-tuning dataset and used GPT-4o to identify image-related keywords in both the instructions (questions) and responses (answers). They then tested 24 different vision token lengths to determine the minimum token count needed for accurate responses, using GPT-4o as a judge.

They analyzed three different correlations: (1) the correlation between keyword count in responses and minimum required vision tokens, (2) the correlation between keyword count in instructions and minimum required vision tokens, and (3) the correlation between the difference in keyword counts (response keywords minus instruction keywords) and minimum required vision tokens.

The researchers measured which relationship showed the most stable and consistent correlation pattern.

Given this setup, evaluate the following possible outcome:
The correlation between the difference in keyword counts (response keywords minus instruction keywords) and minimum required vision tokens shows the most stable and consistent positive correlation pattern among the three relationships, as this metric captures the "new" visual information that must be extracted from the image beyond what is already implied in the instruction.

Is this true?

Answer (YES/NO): NO